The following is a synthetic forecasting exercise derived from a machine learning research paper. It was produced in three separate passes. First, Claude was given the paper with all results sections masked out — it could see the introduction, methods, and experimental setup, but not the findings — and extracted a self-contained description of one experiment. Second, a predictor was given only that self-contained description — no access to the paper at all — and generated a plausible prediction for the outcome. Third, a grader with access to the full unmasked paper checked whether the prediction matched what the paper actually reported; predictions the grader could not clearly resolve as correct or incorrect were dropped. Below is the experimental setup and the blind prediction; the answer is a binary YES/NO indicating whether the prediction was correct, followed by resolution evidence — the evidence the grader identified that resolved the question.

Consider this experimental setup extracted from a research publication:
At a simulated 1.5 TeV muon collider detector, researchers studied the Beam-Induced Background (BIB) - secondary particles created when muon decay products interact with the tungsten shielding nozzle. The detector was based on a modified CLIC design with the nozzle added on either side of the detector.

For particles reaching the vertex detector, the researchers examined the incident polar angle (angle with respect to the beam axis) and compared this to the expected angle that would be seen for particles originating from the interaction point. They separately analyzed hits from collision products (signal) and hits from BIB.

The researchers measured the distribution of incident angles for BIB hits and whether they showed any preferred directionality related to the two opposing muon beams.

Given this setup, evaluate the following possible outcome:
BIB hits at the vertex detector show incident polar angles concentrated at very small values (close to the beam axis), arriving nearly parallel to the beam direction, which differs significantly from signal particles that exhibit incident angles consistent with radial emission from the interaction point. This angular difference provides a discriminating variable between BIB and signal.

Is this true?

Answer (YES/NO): YES